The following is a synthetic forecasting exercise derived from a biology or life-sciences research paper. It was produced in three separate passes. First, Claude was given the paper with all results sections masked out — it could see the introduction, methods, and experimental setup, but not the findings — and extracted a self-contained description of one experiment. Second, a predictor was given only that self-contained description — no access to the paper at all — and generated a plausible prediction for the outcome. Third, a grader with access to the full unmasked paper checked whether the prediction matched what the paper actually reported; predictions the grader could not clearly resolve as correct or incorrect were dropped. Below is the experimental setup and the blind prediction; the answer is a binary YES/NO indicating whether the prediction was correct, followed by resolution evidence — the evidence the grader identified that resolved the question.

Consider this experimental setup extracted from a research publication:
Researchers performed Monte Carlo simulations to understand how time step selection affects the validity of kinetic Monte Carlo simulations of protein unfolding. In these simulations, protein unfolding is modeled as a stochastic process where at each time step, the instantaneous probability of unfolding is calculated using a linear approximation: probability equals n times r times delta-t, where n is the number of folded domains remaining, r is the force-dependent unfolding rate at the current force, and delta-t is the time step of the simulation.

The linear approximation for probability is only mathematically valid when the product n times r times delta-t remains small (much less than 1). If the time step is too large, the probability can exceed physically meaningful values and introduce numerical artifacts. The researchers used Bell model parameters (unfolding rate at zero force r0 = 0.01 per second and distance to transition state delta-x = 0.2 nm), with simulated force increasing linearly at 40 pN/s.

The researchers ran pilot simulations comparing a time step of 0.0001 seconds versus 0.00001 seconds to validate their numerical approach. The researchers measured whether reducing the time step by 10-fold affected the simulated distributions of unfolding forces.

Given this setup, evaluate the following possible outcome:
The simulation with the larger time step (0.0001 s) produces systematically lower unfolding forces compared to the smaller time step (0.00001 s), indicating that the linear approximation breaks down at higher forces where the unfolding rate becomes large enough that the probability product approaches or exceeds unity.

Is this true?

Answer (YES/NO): NO